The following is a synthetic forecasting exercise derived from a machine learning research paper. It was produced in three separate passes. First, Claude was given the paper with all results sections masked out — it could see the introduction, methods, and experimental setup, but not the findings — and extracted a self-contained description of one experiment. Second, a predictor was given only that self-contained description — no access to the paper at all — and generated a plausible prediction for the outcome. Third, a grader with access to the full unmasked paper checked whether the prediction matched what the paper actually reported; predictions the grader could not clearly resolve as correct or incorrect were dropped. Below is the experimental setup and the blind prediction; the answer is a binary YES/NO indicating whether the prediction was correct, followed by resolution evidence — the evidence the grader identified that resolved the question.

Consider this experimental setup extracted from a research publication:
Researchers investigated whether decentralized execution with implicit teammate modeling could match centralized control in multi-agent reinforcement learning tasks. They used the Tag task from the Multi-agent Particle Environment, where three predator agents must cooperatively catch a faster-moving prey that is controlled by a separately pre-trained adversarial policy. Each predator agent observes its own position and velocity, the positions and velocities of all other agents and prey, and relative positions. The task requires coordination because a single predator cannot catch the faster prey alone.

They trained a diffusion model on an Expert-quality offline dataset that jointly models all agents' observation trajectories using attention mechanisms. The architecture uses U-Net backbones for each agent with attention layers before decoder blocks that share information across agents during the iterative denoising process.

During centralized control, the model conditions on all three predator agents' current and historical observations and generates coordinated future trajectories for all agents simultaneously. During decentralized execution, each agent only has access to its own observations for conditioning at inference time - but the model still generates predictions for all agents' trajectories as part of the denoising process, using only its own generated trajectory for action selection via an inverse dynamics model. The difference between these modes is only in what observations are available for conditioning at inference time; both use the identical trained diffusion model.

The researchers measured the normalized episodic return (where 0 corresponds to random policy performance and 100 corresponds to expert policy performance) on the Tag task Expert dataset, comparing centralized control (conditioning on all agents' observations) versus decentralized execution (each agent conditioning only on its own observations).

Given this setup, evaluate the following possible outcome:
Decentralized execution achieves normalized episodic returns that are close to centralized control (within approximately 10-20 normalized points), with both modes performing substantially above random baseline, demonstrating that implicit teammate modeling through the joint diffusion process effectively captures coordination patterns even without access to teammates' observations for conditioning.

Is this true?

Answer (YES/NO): NO